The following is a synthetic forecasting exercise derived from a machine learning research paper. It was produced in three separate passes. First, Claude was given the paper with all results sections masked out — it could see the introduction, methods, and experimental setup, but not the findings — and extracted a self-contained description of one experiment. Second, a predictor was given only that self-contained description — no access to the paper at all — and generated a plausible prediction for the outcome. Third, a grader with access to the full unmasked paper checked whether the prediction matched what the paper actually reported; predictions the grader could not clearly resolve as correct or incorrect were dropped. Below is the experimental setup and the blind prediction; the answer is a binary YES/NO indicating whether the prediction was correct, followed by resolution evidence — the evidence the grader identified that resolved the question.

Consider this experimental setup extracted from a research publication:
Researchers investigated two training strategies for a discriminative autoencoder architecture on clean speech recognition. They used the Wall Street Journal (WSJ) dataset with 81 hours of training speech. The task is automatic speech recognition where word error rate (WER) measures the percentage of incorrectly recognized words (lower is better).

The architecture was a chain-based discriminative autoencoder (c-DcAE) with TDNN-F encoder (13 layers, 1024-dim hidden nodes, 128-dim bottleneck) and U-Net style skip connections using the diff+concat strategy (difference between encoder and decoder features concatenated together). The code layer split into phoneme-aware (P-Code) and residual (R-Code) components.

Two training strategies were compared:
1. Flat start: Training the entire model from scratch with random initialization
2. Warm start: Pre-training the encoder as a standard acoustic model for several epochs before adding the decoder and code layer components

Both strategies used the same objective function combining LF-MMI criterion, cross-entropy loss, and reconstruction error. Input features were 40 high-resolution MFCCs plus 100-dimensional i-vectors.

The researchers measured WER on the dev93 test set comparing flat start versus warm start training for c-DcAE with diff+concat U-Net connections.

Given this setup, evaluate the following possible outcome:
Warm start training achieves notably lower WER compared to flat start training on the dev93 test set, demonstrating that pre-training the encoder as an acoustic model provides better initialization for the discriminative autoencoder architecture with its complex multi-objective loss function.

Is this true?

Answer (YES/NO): NO